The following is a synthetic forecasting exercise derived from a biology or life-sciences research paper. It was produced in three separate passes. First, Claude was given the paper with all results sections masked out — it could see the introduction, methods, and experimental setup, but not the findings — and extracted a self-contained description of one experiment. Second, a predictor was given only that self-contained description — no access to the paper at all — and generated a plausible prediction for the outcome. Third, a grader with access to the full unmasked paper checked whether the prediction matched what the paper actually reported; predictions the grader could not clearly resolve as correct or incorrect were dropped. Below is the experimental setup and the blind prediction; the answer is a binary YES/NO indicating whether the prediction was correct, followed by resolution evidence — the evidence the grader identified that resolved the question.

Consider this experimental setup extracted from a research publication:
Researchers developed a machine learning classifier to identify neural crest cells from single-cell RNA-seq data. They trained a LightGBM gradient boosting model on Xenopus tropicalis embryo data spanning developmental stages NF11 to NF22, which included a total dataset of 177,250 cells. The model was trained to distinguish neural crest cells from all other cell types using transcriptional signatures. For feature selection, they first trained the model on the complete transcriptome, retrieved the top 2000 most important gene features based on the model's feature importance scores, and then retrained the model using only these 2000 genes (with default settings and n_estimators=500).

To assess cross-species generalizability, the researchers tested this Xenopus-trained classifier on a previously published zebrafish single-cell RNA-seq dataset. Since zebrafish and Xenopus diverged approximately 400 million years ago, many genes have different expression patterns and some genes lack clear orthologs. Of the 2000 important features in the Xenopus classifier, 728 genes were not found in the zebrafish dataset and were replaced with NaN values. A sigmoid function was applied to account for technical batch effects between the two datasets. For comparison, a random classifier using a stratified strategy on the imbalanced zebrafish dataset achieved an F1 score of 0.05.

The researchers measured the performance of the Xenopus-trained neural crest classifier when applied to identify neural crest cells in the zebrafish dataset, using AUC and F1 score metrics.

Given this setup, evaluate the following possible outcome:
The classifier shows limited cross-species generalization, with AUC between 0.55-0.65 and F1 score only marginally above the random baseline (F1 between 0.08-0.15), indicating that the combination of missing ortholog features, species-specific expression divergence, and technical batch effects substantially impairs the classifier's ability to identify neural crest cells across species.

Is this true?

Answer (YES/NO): NO